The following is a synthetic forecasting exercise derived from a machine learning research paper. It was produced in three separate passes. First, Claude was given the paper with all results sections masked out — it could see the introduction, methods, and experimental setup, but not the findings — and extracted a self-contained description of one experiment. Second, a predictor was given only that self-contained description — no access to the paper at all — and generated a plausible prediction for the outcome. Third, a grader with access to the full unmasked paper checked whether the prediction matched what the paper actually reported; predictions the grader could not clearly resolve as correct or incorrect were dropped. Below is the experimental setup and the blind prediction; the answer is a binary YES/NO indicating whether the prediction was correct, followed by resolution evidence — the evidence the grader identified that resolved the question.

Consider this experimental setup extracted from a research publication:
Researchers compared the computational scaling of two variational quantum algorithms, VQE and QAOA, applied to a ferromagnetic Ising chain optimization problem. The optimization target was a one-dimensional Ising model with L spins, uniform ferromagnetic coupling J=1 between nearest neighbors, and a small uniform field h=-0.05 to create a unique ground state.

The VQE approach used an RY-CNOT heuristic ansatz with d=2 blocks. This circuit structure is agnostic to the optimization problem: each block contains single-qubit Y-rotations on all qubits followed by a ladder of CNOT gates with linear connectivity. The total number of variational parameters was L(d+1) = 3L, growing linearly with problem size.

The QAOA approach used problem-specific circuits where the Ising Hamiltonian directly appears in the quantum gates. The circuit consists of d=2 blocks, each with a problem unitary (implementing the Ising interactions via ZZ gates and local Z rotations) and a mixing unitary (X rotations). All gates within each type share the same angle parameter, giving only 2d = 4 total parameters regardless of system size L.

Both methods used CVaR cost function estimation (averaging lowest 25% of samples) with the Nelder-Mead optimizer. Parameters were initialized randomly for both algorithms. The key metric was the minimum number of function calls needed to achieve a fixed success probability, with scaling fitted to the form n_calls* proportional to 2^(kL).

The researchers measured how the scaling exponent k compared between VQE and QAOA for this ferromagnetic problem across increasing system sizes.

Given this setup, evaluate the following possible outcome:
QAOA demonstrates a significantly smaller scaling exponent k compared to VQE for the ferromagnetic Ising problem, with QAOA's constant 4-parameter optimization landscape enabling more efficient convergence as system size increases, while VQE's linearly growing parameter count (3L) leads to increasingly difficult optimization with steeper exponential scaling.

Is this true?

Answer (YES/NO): YES